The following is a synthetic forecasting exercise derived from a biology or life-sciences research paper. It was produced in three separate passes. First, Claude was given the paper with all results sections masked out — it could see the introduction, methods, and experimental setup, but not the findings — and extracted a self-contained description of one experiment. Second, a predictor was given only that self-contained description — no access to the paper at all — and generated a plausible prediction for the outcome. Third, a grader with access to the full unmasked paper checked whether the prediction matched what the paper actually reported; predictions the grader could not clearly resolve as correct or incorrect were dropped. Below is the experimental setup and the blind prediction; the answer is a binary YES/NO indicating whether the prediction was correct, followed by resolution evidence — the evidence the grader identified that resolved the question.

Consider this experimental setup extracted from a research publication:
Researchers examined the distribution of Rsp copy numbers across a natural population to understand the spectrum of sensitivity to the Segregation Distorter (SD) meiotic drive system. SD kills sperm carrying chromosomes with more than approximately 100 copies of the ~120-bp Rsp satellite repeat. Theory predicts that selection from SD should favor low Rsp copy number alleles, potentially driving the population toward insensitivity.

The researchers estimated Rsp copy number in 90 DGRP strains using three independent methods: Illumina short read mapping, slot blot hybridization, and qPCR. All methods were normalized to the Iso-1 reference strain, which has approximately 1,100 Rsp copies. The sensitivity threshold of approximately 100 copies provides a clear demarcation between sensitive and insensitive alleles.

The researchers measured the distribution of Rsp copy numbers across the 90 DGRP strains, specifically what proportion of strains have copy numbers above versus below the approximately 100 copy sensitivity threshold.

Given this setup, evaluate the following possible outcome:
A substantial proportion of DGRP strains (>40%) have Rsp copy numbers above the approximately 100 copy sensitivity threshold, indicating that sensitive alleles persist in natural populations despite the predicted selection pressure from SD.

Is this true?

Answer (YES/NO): YES